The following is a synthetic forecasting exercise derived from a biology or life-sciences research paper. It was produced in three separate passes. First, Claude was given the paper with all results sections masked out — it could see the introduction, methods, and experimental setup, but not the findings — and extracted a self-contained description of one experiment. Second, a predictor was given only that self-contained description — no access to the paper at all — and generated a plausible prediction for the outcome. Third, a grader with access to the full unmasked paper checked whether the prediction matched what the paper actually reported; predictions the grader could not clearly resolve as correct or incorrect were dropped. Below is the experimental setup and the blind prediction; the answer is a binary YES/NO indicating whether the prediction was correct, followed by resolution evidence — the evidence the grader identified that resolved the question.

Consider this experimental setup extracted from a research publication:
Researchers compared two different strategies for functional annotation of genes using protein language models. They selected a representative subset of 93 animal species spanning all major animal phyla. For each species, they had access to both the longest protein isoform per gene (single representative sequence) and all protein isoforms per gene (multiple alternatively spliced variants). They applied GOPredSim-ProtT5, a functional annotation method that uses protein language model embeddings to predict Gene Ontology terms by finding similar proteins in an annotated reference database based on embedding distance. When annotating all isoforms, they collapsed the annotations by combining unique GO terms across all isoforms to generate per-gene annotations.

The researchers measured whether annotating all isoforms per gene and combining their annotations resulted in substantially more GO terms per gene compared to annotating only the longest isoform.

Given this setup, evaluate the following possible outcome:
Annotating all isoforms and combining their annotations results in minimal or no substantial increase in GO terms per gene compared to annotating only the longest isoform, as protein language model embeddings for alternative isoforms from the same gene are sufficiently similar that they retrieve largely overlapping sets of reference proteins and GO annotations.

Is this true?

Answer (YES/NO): YES